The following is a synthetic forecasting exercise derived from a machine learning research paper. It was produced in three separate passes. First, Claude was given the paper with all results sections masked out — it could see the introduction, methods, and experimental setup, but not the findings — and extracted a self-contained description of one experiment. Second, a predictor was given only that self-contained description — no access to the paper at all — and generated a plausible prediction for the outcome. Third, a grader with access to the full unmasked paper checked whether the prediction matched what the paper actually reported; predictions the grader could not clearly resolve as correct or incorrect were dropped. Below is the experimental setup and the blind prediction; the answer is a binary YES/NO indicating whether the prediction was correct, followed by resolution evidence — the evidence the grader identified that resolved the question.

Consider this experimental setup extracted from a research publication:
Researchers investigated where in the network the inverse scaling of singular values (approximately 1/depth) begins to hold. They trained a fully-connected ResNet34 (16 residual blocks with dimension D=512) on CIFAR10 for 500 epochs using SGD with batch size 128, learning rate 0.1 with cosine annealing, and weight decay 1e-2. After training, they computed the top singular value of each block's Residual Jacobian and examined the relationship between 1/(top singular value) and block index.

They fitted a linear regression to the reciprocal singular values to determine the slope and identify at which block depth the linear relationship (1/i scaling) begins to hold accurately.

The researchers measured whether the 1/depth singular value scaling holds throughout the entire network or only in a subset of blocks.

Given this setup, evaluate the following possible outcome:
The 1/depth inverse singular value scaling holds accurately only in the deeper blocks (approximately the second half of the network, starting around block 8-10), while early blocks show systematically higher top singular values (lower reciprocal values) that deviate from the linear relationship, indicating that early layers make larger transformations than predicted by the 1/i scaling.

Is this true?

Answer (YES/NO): NO